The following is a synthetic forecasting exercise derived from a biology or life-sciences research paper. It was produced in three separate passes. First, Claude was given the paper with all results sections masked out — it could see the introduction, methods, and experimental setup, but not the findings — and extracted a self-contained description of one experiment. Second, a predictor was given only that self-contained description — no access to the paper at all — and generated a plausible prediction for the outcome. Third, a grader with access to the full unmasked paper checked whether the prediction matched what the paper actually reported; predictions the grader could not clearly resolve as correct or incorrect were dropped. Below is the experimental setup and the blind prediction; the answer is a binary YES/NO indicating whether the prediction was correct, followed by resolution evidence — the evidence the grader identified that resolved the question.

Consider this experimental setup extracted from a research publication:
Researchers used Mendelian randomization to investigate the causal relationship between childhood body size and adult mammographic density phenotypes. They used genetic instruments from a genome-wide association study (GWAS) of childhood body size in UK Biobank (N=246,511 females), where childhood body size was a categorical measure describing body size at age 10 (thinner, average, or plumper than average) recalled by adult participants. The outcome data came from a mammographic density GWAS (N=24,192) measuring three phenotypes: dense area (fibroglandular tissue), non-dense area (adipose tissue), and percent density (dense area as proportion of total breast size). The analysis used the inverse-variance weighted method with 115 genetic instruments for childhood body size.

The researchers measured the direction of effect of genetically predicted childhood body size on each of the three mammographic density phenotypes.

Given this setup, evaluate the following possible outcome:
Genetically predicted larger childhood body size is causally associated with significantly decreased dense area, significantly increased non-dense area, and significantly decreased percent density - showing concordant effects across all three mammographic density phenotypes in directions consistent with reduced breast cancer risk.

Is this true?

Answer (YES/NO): YES